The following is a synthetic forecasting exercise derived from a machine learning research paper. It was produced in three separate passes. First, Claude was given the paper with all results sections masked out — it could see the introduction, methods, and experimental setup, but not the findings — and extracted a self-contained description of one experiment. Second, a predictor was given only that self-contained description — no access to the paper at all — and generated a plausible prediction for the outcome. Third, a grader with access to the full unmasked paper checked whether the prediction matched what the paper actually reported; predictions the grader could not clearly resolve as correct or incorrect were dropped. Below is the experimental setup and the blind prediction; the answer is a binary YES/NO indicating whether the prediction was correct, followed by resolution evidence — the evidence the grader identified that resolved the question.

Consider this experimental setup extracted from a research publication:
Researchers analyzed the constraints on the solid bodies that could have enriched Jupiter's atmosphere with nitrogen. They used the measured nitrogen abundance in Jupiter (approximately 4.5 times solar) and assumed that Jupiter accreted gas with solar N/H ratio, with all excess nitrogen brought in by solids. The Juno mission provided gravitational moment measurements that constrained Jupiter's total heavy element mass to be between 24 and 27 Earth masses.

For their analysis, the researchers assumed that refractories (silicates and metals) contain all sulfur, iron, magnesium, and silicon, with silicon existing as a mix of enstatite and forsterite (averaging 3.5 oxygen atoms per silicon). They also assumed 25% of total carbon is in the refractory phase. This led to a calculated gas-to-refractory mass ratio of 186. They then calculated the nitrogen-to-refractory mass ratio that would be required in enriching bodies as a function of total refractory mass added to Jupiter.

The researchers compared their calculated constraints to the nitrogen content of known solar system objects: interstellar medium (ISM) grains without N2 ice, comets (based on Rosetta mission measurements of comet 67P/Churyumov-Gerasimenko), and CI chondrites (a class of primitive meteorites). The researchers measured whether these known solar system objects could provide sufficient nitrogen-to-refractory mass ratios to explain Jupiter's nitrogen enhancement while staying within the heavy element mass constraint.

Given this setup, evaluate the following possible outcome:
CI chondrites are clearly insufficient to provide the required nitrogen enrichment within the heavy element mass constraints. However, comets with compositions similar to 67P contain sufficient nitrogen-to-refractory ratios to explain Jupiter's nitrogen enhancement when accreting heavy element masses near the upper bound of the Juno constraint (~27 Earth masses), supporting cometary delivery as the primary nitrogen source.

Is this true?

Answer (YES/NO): NO